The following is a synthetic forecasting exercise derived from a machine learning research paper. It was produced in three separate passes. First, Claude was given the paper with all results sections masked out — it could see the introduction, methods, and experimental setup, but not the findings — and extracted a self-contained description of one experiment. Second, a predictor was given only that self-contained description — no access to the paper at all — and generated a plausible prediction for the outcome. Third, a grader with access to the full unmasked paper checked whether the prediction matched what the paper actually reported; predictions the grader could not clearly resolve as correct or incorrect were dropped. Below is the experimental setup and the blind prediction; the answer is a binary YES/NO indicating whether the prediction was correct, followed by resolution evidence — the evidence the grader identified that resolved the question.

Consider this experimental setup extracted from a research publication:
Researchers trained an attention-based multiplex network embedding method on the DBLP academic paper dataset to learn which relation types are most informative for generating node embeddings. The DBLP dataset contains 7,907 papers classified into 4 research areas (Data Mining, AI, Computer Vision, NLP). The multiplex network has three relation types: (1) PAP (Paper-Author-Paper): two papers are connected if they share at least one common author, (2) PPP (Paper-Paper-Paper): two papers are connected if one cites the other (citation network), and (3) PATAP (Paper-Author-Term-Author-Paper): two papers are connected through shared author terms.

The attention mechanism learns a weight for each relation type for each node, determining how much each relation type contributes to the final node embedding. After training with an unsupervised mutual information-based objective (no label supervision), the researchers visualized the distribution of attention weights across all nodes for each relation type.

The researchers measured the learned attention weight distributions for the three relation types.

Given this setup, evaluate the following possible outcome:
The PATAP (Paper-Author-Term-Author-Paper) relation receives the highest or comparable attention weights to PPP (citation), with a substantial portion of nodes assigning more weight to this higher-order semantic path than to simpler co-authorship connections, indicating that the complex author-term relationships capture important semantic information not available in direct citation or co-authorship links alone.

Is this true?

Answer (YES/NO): NO